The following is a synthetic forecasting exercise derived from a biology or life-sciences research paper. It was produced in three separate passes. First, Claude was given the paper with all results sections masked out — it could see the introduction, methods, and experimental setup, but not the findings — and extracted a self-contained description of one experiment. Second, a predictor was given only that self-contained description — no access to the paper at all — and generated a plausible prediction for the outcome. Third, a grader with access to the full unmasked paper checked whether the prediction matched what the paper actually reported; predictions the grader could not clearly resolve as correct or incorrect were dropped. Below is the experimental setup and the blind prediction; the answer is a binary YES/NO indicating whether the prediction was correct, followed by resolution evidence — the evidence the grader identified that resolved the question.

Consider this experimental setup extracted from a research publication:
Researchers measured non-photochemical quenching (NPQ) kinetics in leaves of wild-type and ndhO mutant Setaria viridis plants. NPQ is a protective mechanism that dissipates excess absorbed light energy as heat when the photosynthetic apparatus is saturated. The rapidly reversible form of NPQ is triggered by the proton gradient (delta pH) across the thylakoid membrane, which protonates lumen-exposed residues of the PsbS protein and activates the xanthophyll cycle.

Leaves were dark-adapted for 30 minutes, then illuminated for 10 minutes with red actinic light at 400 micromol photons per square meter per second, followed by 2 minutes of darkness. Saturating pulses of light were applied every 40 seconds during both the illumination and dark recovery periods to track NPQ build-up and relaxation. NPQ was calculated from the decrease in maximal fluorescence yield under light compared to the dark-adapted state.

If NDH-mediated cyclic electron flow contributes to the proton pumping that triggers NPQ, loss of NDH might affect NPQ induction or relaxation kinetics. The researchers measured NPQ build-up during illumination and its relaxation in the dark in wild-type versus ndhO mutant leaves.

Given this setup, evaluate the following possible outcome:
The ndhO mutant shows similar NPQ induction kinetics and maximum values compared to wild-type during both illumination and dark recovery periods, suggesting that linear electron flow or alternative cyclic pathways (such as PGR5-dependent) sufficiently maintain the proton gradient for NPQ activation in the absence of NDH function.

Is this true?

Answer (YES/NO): NO